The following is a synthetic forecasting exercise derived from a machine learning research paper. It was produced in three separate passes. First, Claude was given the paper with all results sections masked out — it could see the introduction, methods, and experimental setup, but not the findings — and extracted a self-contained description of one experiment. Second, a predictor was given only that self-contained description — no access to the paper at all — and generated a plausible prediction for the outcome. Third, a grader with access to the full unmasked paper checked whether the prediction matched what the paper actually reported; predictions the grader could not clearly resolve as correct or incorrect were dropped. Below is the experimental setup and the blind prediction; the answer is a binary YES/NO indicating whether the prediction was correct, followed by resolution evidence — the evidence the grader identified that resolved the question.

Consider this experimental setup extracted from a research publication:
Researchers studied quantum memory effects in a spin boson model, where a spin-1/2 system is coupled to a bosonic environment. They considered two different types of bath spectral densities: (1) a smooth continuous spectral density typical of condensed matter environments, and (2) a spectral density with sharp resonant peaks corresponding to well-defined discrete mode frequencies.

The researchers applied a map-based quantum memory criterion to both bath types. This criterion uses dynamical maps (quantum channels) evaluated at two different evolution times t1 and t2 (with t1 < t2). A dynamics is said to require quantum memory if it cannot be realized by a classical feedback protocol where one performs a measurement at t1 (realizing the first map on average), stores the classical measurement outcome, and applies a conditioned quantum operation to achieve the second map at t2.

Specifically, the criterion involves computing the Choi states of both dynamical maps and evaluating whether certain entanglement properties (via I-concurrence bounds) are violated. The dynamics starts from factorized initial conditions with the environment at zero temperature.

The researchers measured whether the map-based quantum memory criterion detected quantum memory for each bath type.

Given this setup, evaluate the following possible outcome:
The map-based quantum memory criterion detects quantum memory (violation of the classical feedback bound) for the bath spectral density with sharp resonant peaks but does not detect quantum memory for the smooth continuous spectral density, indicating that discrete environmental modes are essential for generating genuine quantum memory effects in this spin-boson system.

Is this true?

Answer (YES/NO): NO